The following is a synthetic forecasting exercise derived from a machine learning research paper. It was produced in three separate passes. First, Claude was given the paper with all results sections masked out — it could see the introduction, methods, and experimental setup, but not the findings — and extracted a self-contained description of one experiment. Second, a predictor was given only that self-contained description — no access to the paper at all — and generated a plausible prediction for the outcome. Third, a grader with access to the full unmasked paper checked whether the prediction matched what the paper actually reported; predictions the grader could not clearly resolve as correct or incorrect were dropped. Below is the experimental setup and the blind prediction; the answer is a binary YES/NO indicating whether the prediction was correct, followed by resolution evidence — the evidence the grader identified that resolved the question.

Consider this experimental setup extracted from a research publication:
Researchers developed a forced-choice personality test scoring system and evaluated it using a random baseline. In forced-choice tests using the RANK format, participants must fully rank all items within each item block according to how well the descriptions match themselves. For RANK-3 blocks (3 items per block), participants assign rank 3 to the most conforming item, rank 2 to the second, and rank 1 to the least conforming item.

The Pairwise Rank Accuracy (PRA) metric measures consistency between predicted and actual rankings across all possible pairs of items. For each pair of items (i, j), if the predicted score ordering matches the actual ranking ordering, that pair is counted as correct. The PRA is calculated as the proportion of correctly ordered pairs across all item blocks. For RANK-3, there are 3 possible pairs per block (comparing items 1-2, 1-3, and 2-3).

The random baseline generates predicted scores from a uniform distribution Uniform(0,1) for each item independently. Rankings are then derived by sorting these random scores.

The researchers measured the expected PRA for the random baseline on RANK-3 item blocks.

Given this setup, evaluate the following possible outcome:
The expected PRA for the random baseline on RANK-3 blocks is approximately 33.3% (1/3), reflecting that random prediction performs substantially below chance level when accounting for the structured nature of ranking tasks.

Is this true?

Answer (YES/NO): NO